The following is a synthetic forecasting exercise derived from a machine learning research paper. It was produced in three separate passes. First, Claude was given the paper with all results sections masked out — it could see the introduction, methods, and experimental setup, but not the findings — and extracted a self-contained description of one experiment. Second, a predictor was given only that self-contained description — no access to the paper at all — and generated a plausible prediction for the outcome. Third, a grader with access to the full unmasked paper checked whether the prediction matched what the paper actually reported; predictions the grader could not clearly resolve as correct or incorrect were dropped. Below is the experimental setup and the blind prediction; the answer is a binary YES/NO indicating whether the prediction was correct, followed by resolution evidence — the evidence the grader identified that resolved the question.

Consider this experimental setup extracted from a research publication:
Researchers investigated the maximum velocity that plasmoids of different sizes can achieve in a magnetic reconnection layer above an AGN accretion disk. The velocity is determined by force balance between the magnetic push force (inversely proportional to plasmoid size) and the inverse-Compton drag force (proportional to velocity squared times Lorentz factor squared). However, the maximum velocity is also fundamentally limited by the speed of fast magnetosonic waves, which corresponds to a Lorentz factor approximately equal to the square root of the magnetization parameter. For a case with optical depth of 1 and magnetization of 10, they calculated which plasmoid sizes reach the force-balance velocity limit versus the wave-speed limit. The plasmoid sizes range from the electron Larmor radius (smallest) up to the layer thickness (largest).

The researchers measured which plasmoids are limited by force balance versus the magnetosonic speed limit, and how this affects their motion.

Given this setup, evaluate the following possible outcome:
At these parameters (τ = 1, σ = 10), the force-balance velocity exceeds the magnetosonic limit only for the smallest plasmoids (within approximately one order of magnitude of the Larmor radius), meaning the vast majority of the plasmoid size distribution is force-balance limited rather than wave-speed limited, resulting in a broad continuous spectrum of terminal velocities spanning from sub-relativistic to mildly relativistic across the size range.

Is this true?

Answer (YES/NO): NO